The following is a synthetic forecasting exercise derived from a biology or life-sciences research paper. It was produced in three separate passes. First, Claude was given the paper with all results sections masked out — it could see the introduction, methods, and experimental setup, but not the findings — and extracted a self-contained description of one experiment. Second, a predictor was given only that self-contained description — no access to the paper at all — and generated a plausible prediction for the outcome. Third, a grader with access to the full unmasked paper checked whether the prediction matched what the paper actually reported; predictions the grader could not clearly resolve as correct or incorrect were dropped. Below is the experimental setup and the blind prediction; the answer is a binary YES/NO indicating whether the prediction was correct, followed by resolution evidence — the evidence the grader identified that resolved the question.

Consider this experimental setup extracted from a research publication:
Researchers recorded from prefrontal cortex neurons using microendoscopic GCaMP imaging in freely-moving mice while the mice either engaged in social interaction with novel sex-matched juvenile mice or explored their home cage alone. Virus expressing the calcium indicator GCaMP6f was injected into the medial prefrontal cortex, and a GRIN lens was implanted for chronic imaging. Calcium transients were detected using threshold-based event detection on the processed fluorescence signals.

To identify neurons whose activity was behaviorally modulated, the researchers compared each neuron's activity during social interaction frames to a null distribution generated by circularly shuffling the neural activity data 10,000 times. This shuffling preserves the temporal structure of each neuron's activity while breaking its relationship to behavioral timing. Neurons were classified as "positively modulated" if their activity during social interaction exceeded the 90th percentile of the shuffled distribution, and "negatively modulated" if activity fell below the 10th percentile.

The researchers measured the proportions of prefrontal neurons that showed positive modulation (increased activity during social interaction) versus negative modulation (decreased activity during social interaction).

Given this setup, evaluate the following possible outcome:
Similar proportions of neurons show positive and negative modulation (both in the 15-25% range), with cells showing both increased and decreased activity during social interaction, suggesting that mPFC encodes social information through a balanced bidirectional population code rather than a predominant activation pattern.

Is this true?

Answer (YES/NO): YES